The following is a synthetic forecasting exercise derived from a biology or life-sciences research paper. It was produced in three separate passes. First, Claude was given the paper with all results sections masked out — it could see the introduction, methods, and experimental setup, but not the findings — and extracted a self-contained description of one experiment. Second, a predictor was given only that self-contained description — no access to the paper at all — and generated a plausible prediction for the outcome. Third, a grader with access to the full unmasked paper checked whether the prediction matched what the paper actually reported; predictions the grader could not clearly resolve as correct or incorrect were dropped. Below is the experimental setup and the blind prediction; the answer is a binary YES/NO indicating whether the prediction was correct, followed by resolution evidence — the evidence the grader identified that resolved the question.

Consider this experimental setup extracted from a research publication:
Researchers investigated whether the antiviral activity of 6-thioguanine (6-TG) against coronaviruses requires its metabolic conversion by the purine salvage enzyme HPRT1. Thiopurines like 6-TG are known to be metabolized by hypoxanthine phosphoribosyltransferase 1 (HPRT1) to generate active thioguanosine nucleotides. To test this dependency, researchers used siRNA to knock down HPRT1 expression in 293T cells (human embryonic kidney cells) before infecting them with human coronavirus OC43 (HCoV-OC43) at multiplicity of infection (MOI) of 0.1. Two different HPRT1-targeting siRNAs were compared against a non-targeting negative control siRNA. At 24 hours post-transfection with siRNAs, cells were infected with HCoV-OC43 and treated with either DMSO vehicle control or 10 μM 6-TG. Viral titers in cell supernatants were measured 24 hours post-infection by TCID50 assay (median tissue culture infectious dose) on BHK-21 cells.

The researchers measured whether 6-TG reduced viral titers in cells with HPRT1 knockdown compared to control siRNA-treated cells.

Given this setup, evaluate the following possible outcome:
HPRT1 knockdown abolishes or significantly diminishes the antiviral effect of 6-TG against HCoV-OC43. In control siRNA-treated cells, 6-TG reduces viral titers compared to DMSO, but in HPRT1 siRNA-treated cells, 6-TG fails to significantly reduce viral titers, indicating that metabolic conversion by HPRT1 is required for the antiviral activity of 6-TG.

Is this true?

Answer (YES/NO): NO